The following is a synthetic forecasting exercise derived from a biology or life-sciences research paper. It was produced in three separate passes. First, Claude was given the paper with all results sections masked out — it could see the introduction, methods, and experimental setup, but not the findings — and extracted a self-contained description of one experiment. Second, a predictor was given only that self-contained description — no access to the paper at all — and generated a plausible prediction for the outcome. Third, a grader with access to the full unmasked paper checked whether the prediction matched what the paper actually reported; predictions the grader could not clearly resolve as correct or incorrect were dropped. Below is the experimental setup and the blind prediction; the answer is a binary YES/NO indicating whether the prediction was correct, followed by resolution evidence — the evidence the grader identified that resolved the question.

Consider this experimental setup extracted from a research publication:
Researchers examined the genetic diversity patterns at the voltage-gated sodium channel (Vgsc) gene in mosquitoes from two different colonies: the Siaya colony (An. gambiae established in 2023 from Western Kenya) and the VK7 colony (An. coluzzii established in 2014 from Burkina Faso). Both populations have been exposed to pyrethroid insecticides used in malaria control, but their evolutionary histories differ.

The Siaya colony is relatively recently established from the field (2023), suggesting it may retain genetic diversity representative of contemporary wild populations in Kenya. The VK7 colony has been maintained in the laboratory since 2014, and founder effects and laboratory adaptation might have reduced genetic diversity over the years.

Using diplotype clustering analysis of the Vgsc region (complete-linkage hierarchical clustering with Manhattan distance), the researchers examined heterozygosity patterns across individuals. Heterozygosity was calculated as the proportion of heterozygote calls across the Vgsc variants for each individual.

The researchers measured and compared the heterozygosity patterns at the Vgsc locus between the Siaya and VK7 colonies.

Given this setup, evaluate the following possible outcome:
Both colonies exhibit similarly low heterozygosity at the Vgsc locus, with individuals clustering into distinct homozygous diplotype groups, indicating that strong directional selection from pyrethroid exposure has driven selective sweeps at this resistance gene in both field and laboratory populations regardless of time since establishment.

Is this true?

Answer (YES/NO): NO